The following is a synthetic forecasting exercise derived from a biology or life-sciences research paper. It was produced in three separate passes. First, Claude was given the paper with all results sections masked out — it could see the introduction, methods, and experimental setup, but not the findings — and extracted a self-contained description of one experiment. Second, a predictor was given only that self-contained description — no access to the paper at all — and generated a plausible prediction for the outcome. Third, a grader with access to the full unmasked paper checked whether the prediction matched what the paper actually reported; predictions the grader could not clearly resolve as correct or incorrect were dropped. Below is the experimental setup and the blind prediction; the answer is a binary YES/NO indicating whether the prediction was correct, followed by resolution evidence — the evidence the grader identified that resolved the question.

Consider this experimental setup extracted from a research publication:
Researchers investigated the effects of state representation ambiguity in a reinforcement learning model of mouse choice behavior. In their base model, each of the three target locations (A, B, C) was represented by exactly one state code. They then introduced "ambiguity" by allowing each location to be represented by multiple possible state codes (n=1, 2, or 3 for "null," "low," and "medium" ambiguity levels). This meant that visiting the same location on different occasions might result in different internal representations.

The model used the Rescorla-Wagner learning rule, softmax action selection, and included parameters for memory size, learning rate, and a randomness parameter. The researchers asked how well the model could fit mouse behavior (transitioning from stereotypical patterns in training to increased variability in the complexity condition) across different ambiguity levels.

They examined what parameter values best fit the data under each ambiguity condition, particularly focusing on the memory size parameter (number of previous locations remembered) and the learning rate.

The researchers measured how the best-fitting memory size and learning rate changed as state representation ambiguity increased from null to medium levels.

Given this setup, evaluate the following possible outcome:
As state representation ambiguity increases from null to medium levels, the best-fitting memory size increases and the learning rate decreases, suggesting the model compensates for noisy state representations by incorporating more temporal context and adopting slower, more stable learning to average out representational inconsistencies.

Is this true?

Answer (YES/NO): NO